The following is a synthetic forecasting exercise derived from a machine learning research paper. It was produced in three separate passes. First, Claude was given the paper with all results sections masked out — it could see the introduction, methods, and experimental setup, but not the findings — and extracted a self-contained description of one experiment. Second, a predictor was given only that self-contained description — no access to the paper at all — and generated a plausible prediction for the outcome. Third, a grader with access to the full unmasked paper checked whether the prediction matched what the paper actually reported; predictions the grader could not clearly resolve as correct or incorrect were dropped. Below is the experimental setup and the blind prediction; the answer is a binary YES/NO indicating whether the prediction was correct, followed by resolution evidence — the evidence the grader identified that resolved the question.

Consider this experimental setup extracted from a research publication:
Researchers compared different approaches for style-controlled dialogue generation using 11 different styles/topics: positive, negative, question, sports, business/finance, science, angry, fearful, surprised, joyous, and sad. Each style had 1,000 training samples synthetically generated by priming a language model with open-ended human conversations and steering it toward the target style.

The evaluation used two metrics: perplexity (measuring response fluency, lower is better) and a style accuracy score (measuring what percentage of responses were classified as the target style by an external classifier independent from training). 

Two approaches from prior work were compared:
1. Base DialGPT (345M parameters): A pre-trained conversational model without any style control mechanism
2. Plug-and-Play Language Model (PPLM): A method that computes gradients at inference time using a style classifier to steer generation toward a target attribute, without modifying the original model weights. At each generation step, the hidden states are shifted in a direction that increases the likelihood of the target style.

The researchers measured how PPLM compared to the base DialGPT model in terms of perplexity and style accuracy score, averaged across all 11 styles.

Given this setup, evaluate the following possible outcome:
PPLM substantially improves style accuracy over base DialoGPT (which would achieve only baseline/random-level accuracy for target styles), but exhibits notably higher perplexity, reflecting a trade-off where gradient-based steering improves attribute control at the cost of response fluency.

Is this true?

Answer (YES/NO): NO